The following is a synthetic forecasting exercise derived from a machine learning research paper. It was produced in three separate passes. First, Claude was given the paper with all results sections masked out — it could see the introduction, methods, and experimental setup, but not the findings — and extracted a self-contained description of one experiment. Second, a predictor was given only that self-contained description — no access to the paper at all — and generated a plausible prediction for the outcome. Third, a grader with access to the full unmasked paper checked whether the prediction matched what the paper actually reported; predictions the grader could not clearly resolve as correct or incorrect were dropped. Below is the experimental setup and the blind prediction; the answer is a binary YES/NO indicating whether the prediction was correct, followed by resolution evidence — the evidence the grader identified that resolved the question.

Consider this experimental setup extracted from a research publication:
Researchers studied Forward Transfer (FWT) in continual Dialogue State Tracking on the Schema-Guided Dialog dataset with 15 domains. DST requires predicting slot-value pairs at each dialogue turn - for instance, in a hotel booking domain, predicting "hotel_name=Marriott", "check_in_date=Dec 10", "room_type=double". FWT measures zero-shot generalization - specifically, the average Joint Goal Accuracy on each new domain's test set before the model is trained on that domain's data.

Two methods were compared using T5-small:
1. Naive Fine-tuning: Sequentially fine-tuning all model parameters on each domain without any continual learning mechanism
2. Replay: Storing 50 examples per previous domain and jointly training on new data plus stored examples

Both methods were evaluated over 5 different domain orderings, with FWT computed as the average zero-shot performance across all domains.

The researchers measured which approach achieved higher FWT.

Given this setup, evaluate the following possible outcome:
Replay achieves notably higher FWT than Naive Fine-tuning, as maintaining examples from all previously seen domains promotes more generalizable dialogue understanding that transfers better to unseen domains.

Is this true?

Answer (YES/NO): YES